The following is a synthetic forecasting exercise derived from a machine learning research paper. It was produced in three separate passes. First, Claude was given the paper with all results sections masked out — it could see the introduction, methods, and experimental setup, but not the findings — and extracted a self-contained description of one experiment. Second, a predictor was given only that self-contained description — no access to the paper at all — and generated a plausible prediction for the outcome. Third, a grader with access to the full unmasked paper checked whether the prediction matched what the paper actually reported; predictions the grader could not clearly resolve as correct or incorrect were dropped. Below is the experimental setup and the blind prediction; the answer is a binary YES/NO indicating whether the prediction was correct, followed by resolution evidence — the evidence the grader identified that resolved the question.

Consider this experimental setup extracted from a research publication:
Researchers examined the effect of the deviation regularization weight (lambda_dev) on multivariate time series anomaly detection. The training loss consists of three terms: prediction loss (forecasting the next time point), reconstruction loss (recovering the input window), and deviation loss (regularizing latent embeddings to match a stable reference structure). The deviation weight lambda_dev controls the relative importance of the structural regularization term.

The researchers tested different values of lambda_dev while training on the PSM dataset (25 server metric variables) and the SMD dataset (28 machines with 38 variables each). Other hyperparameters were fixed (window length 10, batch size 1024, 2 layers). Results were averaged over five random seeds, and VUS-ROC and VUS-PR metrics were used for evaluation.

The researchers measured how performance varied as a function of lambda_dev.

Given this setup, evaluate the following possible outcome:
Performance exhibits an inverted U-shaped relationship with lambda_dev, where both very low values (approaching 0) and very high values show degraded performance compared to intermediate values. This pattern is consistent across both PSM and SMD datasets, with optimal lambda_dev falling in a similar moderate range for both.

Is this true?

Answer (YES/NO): NO